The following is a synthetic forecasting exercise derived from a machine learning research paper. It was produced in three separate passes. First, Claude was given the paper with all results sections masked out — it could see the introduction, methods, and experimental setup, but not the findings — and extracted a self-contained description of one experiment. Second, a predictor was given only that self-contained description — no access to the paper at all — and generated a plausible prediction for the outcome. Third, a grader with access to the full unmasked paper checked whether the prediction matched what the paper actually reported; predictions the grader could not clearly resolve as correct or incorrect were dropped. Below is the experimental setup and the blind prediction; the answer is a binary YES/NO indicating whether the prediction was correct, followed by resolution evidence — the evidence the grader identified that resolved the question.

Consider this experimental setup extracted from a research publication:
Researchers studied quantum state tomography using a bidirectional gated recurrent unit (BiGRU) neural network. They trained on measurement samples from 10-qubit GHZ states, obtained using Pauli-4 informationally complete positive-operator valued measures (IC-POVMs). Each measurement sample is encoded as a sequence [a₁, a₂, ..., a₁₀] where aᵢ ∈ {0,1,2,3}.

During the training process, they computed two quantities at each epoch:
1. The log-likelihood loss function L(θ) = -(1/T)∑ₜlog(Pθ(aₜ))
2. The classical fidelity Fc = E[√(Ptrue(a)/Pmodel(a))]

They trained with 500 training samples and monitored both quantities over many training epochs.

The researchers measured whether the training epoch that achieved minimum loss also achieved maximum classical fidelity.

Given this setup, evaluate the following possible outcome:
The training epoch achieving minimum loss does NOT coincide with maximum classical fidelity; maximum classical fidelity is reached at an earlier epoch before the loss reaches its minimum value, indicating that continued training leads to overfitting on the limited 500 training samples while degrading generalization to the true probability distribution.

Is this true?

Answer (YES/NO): YES